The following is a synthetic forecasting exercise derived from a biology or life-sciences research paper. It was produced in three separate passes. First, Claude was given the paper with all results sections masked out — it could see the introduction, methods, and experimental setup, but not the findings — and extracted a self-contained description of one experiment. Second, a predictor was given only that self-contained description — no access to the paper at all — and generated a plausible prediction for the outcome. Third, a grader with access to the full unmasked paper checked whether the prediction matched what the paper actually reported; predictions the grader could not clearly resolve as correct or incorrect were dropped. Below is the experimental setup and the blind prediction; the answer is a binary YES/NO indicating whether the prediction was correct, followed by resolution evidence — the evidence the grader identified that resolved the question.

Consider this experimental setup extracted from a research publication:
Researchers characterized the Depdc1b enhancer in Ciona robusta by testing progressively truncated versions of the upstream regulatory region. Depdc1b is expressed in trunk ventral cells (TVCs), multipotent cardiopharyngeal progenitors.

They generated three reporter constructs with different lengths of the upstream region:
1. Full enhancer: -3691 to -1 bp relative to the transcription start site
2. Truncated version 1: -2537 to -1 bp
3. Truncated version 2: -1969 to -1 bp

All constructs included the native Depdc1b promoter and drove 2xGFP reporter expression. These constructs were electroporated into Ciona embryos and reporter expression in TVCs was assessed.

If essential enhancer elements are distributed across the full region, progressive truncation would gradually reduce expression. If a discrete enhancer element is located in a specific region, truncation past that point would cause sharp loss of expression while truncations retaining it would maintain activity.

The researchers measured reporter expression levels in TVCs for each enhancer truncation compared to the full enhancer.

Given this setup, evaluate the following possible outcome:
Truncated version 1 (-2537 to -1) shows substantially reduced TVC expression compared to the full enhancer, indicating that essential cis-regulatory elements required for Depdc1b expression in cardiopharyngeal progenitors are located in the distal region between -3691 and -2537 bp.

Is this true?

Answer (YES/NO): NO